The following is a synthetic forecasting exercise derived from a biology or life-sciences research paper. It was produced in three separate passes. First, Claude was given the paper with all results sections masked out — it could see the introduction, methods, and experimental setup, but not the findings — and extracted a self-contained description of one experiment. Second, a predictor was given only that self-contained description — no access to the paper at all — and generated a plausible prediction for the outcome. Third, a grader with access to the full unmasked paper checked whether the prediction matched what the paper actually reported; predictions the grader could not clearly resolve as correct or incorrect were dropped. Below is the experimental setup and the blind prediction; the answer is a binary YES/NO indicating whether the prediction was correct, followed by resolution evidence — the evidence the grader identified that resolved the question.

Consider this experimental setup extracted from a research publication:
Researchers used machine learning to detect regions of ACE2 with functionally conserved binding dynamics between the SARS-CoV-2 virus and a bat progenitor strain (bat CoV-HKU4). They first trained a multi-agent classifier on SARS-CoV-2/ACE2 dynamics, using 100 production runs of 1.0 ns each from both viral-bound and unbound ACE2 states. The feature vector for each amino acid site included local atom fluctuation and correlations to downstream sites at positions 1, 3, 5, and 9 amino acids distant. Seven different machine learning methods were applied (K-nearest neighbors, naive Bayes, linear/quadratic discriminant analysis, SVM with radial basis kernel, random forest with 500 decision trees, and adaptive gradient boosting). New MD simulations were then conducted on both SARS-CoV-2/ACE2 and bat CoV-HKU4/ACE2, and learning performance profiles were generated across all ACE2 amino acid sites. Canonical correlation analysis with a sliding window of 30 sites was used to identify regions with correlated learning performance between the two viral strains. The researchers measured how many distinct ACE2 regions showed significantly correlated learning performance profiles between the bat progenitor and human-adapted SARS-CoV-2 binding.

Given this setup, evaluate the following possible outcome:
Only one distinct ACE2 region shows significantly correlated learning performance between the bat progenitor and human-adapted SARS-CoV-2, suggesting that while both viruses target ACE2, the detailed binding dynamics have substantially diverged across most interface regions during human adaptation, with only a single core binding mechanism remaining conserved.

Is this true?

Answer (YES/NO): NO